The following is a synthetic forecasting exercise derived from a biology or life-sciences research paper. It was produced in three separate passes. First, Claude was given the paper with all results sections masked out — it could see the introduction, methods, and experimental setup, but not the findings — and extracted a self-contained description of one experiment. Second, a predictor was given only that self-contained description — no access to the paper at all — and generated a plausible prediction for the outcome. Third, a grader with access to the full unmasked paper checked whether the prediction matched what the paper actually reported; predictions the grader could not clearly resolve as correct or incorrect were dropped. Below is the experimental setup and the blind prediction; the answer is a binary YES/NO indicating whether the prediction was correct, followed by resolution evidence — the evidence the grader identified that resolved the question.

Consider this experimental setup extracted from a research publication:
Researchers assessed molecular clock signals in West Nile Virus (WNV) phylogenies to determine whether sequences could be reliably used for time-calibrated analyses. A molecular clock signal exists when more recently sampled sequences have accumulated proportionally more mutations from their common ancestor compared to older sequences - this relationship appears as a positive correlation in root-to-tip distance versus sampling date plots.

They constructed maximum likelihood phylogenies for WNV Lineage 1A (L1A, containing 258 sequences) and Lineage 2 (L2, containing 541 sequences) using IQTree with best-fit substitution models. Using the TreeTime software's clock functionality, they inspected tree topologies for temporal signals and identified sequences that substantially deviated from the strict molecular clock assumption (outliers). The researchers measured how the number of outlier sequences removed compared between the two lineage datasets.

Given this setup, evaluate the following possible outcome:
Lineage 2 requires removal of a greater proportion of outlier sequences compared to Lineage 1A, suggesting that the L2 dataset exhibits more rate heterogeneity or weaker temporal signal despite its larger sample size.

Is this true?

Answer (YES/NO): YES